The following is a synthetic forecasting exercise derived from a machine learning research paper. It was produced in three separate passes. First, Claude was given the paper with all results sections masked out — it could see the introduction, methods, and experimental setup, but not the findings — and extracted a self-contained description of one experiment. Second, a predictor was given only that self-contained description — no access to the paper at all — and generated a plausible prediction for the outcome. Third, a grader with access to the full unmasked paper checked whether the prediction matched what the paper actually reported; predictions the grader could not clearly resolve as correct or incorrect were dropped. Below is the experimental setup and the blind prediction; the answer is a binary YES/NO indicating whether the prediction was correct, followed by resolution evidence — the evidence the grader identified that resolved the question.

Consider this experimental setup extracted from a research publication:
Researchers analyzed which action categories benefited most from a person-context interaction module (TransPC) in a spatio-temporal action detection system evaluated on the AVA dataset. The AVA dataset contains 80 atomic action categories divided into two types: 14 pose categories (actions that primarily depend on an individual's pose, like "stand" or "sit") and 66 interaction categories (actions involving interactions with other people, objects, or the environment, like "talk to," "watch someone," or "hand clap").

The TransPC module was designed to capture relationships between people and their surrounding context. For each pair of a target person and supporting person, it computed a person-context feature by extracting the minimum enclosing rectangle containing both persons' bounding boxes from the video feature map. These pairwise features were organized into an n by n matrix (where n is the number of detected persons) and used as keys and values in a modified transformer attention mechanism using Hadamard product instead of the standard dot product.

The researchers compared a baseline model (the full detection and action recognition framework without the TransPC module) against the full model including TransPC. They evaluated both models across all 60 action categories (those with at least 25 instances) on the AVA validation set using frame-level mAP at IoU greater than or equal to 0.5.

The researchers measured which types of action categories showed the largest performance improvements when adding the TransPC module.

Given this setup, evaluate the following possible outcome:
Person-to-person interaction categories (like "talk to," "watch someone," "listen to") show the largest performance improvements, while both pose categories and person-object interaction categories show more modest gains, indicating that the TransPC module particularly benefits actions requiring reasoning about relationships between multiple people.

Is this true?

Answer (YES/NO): NO